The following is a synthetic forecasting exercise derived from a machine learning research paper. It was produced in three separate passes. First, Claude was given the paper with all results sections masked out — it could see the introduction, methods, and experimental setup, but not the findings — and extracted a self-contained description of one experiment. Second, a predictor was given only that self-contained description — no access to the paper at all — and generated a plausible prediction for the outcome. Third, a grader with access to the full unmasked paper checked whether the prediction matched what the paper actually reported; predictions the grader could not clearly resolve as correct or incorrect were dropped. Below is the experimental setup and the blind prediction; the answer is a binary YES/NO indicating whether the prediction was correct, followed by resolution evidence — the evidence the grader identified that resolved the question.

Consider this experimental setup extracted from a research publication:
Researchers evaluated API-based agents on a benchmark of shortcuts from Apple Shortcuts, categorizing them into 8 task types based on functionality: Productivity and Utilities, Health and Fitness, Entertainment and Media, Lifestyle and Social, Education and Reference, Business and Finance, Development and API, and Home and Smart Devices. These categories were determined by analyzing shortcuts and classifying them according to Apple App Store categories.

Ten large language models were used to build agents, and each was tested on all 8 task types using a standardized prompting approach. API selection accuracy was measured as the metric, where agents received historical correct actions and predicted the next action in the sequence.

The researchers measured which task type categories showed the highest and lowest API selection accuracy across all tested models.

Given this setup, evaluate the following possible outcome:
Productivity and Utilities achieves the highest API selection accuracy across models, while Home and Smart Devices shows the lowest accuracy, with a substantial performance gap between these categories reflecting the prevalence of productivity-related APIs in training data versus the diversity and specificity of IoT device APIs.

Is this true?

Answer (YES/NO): NO